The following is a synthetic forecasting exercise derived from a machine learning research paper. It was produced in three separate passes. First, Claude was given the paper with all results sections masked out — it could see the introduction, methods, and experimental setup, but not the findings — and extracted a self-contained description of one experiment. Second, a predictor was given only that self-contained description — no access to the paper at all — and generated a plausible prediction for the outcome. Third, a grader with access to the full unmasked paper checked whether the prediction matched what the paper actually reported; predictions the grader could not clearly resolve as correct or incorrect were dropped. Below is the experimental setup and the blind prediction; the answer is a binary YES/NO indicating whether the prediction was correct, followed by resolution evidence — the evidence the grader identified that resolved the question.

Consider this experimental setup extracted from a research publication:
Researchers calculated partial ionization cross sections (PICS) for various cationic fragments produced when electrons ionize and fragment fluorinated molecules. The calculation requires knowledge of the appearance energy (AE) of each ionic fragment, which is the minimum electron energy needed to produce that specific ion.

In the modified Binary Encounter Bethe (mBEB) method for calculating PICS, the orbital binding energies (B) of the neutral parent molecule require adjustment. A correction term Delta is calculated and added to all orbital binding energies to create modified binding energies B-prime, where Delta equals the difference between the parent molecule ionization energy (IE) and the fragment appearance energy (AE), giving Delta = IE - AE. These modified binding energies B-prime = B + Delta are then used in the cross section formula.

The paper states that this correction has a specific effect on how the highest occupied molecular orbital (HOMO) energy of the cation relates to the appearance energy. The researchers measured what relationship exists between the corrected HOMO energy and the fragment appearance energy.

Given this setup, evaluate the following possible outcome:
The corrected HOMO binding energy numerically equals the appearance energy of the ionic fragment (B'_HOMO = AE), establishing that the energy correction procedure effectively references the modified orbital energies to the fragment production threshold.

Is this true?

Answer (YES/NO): YES